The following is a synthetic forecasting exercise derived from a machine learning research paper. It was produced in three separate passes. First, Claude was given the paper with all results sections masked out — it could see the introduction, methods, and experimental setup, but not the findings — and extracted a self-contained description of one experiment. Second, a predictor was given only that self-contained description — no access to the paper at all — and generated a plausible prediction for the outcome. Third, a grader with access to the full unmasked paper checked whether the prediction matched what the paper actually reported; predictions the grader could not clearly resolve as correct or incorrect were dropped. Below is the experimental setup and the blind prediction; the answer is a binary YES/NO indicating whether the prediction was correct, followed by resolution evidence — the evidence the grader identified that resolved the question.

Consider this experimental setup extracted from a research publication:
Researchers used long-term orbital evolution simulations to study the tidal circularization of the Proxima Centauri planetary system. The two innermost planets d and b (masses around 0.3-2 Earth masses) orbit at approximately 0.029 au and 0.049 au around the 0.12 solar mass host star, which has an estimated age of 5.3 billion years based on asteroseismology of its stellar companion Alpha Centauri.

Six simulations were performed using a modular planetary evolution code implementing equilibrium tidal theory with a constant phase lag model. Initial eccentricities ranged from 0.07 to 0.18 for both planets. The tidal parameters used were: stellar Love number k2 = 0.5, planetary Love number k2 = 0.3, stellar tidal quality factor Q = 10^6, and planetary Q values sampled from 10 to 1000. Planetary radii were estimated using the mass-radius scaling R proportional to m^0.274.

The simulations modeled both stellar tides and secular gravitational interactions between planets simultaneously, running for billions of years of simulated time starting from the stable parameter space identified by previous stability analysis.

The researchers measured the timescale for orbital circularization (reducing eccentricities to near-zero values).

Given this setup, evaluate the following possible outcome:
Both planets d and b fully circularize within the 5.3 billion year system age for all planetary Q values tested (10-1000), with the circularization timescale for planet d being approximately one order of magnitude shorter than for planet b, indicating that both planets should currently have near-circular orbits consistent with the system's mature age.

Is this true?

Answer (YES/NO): NO